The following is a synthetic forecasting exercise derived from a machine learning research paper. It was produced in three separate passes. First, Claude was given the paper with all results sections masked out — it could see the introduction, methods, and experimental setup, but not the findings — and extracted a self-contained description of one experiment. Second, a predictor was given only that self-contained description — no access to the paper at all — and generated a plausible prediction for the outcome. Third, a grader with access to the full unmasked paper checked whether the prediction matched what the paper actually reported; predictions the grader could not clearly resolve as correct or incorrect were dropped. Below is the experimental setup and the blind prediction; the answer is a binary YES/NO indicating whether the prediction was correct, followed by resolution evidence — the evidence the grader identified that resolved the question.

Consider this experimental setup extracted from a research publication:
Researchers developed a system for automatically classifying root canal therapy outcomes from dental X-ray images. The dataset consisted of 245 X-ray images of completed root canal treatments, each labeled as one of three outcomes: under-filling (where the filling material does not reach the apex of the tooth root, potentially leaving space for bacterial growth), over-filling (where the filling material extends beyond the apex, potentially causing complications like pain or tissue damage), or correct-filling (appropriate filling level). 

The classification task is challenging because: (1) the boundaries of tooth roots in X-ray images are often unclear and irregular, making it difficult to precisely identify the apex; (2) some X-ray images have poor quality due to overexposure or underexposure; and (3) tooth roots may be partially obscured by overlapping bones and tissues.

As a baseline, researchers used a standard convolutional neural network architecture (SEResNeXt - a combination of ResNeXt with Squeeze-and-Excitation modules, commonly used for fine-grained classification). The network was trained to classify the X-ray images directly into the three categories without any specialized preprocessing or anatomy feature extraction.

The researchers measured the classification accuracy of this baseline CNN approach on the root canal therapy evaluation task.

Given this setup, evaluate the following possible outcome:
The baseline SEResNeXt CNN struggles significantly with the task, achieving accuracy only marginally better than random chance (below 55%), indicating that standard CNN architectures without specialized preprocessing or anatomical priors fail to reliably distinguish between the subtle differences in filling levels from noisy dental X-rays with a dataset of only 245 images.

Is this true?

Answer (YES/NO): NO